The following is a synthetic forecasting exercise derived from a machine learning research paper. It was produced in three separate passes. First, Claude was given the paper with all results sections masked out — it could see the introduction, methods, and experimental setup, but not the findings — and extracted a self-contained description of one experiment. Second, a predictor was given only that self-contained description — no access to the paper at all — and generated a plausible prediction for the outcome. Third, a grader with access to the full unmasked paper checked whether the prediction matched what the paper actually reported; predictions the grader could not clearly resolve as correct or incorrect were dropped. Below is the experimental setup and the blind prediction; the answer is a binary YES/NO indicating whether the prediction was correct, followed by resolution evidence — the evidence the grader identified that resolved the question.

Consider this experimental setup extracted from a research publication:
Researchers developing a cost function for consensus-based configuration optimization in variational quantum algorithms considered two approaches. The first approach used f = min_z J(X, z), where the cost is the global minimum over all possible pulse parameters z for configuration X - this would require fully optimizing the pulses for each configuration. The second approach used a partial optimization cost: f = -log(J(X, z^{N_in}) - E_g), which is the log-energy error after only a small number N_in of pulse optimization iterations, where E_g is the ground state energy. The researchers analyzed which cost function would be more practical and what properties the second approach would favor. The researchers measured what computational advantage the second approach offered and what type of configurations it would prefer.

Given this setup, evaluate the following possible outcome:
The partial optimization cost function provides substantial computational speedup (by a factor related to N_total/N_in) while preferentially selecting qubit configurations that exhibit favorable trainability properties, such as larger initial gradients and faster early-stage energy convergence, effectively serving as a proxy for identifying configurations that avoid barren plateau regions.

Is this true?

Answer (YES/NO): NO